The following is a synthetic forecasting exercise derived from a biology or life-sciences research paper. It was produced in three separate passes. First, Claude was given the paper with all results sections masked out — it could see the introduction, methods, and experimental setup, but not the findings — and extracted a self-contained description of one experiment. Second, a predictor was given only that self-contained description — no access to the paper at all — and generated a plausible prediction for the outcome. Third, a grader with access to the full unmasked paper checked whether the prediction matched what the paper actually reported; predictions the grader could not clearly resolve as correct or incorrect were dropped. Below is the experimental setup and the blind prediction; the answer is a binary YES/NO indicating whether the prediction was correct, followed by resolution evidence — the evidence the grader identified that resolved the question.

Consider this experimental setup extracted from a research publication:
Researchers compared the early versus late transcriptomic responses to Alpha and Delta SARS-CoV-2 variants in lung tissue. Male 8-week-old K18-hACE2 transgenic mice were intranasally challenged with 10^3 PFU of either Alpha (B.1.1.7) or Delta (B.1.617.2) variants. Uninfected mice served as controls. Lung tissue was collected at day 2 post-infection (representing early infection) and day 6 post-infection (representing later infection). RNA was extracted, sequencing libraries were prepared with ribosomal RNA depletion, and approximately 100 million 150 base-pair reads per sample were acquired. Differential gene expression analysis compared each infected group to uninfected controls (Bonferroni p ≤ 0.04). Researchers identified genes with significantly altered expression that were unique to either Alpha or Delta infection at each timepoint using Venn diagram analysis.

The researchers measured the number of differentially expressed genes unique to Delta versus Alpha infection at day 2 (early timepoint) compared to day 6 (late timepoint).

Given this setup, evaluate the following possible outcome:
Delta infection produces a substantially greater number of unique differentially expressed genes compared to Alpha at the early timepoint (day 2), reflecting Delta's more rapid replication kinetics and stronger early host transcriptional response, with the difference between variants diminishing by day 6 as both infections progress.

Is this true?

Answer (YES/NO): NO